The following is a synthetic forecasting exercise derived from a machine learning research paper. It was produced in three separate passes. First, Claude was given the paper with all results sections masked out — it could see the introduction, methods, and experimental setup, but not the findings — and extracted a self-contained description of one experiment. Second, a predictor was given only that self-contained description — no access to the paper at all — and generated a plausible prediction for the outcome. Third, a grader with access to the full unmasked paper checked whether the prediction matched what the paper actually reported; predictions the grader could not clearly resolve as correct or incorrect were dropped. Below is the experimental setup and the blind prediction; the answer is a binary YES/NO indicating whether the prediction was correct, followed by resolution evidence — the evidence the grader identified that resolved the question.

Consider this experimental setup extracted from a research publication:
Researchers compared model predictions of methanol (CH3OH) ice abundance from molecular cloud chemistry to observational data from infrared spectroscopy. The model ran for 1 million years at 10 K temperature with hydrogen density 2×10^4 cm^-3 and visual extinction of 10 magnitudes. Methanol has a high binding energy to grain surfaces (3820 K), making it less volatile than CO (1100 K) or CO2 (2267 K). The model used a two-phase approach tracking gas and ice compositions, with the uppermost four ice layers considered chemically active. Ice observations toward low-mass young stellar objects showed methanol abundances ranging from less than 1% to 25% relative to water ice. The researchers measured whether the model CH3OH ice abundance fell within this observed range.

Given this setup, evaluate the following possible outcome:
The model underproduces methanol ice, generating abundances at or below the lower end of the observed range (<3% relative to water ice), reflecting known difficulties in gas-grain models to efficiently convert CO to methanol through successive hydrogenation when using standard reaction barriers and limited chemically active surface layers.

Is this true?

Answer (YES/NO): NO